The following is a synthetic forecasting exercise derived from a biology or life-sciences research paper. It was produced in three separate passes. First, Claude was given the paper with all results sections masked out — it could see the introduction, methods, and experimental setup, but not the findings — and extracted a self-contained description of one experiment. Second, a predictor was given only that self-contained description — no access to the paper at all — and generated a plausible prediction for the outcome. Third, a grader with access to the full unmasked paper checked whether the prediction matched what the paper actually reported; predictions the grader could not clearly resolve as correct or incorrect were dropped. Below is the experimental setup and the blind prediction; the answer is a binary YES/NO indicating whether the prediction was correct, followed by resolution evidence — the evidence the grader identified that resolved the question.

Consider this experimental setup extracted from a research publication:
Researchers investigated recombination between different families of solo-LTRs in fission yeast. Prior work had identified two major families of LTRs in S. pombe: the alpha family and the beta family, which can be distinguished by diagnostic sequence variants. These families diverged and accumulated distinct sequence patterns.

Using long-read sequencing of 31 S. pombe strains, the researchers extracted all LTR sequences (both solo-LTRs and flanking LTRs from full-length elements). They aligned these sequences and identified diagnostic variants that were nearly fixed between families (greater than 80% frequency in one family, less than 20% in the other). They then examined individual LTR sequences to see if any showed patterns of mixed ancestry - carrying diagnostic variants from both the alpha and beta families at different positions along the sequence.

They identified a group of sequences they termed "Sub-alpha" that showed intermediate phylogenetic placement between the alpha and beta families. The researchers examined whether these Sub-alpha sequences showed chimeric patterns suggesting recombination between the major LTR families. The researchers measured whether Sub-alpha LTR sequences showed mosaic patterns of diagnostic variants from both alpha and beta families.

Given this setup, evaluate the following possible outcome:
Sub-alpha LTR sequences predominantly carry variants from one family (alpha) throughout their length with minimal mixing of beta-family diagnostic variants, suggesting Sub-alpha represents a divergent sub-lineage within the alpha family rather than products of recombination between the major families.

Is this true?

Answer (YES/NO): NO